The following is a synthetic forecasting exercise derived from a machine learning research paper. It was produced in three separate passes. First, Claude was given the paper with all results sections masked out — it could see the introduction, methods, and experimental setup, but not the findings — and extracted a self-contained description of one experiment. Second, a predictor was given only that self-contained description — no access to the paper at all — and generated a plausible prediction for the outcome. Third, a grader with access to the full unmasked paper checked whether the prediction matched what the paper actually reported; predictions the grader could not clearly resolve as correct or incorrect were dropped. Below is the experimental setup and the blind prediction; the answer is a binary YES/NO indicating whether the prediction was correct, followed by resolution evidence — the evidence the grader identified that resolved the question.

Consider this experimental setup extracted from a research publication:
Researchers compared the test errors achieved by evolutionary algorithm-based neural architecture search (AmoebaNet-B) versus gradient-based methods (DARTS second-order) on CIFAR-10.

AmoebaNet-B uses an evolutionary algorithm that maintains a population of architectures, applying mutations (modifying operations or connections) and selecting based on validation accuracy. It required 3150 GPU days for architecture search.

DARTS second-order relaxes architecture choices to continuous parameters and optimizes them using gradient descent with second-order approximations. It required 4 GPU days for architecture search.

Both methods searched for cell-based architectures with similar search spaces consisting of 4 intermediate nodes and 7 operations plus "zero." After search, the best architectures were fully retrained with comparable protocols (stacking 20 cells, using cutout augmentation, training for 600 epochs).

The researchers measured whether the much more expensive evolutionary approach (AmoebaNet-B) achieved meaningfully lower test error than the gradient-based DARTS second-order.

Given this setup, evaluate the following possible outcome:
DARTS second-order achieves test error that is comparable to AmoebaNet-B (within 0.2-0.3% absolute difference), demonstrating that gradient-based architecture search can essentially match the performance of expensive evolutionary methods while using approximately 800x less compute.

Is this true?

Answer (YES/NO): YES